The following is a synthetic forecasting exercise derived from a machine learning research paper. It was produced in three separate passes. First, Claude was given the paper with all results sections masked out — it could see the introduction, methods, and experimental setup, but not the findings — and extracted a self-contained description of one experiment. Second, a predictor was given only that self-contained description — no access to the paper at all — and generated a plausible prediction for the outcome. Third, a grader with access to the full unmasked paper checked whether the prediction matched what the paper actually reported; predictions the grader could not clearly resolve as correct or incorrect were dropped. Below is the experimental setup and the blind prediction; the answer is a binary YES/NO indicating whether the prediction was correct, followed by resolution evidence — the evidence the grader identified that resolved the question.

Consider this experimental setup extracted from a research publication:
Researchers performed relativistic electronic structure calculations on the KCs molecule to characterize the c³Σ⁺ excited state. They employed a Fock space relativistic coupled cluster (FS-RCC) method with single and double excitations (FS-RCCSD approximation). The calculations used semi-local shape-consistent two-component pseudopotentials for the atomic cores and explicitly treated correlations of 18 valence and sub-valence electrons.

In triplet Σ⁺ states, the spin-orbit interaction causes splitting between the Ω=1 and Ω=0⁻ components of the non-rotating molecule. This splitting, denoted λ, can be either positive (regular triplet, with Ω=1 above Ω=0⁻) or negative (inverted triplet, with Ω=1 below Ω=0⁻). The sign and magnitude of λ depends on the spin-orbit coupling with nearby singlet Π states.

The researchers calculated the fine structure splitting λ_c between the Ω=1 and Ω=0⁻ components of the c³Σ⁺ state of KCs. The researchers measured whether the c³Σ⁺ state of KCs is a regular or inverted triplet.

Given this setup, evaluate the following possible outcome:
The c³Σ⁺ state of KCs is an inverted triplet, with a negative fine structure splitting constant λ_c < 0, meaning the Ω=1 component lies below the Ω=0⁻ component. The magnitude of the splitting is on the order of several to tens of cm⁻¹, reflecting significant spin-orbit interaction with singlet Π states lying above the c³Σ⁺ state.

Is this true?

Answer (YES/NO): YES